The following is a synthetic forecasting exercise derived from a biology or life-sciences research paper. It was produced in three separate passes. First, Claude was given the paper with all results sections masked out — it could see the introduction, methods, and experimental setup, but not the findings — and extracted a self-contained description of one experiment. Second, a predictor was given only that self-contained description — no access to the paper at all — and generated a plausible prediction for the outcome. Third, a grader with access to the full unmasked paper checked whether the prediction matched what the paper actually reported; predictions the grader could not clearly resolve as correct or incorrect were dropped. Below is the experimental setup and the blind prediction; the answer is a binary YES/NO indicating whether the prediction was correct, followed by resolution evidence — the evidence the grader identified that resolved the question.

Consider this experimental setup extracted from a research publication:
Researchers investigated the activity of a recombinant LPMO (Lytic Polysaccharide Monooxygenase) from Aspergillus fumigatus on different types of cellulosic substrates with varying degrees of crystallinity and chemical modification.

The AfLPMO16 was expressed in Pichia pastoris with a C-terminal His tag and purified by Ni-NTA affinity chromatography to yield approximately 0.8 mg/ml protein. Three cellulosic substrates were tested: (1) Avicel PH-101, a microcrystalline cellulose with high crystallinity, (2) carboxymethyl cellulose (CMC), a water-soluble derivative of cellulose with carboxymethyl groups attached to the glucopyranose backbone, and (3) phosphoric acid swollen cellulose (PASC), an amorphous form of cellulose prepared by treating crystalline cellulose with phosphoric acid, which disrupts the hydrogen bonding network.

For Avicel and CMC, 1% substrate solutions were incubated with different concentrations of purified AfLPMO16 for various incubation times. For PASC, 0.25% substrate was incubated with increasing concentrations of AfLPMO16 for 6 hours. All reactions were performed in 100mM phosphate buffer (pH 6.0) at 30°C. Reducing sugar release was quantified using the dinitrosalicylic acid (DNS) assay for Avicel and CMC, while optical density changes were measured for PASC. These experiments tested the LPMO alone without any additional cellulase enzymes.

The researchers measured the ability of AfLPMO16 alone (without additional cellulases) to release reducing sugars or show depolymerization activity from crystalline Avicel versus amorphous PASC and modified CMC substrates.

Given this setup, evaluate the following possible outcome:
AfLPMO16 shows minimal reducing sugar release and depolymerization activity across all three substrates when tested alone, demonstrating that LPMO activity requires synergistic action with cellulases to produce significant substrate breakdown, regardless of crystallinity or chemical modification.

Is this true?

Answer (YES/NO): NO